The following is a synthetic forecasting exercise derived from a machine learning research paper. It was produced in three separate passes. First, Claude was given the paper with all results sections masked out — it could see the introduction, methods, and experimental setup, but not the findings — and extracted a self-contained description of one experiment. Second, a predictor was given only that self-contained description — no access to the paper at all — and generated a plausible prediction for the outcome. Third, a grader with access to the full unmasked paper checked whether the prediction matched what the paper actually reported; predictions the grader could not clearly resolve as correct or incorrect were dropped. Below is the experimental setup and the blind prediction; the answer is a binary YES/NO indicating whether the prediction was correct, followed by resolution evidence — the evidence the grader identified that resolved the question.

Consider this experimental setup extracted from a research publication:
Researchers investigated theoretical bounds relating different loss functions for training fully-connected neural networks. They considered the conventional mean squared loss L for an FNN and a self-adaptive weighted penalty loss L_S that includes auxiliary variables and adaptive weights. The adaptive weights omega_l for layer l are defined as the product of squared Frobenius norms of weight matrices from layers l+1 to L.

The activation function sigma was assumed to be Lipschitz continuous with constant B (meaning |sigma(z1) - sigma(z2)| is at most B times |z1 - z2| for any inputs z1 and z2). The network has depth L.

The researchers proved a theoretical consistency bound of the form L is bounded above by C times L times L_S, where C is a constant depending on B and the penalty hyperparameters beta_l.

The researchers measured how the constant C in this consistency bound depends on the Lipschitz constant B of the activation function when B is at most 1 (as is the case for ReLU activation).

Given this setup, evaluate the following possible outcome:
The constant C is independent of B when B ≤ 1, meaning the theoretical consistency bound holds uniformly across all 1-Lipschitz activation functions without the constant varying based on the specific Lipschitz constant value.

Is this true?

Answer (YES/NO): YES